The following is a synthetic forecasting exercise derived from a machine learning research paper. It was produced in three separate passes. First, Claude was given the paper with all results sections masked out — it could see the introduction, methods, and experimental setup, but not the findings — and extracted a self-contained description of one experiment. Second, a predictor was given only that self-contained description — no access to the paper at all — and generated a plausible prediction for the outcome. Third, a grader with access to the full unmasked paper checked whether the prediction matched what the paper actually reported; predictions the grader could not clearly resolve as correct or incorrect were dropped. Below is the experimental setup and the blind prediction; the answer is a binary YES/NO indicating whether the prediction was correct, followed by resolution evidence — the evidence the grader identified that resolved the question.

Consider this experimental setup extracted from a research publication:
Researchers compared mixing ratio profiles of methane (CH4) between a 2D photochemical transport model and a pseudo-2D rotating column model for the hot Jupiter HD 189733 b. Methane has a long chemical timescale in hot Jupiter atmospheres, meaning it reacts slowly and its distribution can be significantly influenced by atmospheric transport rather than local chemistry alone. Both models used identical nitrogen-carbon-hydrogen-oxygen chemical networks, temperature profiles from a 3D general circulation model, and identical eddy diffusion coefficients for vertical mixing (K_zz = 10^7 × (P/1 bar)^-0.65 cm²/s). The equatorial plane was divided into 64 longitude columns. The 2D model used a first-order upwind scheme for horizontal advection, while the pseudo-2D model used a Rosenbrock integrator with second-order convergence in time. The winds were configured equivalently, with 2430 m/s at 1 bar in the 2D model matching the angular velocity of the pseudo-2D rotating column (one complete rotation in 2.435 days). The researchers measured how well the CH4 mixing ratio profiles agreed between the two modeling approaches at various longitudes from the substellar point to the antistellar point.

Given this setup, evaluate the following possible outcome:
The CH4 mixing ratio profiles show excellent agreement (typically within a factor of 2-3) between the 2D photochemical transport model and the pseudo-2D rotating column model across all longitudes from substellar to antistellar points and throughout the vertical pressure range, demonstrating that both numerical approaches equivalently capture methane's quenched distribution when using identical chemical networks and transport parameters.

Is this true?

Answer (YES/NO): YES